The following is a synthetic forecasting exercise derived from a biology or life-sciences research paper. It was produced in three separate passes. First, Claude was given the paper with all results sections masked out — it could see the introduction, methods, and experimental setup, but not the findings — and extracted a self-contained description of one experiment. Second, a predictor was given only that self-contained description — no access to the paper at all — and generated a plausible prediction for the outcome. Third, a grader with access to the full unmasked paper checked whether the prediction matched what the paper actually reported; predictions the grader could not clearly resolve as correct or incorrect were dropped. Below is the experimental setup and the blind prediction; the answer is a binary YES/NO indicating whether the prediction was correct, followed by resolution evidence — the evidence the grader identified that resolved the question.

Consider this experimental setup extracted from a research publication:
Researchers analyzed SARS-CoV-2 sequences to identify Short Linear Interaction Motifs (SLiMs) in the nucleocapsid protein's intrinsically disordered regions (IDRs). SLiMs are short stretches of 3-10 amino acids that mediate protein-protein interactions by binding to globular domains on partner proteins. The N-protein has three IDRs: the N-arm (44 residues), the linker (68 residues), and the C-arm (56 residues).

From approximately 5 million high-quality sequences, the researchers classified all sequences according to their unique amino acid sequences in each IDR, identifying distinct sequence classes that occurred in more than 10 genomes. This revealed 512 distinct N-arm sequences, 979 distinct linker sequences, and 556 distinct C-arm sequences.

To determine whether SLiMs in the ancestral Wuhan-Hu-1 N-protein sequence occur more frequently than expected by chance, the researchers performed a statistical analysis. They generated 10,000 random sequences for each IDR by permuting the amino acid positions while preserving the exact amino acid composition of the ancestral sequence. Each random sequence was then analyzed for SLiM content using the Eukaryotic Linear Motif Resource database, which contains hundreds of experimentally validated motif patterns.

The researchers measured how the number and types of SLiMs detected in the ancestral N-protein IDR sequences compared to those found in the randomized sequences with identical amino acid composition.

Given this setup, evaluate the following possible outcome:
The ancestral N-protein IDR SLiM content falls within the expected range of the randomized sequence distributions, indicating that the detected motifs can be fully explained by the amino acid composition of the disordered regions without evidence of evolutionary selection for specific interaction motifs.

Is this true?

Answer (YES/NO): NO